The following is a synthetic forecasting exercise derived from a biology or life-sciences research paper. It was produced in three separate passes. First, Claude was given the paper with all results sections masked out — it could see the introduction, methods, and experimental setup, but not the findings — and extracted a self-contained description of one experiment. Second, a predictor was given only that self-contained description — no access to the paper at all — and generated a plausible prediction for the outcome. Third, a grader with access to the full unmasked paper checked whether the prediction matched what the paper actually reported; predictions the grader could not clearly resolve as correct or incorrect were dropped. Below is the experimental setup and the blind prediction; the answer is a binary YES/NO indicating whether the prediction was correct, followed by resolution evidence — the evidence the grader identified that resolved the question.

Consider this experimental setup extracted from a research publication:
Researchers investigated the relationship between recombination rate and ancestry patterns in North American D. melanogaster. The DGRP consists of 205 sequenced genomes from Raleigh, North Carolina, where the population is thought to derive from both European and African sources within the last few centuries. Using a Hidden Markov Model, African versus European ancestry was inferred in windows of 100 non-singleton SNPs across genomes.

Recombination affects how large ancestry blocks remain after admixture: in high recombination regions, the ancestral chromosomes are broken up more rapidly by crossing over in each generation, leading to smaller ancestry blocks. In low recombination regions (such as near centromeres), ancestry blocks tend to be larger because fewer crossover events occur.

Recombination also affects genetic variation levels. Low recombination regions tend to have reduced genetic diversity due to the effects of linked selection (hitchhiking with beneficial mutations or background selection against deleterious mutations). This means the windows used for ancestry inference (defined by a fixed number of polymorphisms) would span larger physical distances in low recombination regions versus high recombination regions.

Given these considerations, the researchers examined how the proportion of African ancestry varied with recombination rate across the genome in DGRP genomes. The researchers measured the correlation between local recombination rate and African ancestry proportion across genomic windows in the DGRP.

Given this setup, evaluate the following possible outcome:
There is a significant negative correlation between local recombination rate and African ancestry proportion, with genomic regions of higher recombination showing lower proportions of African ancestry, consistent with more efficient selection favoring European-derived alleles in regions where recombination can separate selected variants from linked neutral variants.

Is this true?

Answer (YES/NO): YES